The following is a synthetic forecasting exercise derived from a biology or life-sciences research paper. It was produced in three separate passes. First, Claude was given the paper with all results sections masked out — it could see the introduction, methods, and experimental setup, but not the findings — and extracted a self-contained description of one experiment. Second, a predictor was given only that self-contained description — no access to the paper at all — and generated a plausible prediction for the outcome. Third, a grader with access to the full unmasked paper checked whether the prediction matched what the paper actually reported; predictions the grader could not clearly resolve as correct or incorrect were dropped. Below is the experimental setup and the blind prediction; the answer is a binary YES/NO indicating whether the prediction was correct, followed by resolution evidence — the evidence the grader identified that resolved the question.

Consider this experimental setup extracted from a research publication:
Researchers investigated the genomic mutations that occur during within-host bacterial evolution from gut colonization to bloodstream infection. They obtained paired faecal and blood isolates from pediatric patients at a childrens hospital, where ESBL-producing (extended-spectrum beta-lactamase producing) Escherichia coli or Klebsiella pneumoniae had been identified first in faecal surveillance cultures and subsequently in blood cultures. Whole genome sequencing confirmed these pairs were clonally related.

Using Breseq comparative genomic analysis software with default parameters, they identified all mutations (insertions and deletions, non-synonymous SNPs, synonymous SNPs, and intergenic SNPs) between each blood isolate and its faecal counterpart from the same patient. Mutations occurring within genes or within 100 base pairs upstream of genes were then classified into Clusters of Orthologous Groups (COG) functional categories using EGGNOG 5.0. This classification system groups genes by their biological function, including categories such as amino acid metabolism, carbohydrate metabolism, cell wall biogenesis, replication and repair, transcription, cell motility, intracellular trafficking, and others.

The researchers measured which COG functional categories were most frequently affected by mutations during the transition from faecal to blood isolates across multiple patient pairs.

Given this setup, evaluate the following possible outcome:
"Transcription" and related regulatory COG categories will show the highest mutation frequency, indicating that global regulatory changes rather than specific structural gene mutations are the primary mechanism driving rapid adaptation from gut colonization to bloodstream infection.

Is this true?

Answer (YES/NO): NO